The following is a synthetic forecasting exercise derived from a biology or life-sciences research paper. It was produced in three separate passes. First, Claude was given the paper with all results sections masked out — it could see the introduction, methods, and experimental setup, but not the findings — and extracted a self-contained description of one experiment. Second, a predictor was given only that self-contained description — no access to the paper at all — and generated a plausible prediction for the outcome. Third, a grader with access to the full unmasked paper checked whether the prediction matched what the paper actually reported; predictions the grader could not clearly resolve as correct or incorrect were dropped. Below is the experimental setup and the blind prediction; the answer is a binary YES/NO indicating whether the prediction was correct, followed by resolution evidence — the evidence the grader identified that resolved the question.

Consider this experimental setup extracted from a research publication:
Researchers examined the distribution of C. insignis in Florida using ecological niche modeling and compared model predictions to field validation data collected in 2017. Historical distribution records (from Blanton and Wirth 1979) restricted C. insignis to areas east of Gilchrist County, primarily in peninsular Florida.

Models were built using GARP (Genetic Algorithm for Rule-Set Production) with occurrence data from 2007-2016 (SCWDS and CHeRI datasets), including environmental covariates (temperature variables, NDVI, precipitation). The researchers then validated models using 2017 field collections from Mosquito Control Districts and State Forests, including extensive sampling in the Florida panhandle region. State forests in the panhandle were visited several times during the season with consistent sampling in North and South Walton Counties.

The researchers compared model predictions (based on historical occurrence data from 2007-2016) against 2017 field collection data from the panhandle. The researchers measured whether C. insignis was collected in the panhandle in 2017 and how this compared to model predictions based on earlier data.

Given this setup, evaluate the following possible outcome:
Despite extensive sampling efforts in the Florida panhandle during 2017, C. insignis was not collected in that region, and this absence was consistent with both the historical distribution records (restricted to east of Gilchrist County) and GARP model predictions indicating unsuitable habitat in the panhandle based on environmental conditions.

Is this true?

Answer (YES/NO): NO